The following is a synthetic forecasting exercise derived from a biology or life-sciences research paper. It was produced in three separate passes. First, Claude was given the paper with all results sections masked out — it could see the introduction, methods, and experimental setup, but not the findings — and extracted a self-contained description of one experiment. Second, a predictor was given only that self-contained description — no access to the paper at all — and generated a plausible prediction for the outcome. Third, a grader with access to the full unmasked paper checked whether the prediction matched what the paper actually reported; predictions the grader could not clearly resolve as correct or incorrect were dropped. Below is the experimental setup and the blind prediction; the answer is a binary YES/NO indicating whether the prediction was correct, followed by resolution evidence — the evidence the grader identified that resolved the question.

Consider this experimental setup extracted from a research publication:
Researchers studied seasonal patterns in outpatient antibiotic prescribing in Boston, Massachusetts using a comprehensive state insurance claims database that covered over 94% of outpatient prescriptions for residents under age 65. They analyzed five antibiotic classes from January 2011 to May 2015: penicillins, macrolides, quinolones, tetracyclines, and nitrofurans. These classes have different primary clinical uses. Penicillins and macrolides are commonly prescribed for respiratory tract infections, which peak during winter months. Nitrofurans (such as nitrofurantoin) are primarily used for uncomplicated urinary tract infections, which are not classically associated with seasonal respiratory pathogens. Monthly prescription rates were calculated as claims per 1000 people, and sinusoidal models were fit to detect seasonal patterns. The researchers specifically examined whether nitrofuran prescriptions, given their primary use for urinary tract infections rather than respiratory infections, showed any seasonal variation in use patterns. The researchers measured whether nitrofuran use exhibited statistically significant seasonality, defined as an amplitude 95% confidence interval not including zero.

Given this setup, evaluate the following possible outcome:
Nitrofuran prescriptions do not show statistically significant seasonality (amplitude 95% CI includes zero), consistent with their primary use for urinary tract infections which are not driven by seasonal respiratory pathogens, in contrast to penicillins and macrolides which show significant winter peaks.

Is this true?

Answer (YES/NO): NO